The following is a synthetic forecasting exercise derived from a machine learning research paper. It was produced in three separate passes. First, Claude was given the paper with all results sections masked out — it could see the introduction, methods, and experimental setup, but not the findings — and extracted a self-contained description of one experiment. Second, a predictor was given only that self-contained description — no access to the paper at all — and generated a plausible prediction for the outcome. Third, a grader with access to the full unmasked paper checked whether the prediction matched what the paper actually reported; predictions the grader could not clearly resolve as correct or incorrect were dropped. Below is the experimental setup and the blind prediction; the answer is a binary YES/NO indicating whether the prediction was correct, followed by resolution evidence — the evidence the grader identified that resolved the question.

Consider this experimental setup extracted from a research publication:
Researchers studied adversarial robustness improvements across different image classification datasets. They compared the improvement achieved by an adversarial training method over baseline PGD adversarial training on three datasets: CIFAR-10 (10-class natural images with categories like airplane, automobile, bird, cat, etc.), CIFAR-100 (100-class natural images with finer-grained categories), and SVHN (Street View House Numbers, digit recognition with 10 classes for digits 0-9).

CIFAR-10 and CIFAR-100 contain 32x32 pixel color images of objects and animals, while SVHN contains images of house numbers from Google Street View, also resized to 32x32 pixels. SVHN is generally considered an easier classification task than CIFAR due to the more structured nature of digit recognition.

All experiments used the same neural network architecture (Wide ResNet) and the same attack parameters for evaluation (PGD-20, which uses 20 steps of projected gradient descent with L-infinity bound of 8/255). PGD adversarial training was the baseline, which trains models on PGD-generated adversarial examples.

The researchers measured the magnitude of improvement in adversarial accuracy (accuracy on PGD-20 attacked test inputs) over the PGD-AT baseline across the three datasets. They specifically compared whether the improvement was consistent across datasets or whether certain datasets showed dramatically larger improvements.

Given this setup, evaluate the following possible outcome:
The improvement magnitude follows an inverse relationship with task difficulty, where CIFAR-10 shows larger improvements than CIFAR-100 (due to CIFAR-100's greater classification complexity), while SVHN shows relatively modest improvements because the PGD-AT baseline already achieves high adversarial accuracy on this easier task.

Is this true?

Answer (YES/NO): NO